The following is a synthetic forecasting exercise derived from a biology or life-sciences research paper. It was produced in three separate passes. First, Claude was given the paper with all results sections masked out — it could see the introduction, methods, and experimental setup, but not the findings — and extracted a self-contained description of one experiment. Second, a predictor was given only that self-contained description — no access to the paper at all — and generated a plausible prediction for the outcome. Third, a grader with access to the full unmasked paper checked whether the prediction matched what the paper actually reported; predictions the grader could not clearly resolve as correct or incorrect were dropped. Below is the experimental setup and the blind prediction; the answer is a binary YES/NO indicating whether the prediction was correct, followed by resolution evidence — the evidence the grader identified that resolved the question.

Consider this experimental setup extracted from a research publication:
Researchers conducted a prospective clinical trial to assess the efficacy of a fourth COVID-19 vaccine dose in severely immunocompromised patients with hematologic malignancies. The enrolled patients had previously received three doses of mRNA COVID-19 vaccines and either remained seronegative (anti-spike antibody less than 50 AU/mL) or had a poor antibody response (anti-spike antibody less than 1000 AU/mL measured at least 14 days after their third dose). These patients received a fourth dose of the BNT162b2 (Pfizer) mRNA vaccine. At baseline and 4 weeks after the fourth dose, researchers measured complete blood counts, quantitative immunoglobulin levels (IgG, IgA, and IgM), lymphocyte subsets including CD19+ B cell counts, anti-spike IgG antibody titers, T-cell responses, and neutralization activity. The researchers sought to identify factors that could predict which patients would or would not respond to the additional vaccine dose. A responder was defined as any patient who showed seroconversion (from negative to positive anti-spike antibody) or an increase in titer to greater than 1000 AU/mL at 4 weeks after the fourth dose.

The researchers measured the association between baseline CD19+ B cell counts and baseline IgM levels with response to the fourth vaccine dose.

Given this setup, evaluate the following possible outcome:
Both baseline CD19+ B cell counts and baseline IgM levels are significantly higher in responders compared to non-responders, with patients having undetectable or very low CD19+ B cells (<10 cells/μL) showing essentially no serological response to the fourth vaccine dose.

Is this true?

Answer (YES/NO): NO